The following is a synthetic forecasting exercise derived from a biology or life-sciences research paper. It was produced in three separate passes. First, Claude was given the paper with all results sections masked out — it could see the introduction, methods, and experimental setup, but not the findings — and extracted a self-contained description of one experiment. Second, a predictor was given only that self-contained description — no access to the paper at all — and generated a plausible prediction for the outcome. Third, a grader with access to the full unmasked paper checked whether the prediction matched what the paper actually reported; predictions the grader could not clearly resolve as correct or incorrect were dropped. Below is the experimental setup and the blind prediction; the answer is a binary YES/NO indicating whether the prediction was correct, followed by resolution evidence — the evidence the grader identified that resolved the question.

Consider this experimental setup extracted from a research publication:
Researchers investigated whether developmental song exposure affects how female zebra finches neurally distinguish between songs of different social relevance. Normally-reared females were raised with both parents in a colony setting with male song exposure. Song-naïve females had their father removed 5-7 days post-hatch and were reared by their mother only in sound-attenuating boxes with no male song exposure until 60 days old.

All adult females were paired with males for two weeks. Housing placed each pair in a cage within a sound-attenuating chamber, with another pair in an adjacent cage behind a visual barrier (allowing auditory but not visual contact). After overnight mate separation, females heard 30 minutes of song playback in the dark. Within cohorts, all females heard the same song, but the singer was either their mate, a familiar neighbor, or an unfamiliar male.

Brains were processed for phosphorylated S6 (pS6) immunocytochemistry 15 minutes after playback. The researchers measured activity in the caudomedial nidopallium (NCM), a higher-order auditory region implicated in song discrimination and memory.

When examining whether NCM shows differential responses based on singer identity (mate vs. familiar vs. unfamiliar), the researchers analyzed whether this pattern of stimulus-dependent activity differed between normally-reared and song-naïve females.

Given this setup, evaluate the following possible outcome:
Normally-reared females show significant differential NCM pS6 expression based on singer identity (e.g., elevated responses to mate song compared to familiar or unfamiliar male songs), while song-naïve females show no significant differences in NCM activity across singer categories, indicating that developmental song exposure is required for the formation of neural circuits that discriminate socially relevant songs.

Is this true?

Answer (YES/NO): NO